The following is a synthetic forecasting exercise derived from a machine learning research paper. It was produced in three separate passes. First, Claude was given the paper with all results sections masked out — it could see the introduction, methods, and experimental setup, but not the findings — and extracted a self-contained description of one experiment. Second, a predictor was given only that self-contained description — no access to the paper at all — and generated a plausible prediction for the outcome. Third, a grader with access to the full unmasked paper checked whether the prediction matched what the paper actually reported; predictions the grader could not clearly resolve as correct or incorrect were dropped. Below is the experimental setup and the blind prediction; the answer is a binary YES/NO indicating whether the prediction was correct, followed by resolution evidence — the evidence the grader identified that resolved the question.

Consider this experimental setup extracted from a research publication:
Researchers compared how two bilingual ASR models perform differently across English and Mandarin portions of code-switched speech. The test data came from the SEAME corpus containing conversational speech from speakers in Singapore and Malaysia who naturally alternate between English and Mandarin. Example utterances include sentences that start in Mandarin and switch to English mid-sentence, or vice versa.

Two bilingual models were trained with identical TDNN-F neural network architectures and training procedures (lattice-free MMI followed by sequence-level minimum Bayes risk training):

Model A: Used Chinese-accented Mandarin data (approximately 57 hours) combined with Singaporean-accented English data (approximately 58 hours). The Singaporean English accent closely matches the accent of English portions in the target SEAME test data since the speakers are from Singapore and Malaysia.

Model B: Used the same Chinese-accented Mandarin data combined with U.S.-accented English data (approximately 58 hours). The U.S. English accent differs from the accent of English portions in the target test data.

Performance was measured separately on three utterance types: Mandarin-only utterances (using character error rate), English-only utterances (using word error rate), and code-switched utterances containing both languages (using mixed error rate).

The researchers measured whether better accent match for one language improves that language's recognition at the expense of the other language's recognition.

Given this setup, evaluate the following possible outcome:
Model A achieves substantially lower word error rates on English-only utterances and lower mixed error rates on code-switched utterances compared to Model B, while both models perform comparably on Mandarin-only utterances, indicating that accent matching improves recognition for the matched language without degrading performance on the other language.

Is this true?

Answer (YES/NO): NO